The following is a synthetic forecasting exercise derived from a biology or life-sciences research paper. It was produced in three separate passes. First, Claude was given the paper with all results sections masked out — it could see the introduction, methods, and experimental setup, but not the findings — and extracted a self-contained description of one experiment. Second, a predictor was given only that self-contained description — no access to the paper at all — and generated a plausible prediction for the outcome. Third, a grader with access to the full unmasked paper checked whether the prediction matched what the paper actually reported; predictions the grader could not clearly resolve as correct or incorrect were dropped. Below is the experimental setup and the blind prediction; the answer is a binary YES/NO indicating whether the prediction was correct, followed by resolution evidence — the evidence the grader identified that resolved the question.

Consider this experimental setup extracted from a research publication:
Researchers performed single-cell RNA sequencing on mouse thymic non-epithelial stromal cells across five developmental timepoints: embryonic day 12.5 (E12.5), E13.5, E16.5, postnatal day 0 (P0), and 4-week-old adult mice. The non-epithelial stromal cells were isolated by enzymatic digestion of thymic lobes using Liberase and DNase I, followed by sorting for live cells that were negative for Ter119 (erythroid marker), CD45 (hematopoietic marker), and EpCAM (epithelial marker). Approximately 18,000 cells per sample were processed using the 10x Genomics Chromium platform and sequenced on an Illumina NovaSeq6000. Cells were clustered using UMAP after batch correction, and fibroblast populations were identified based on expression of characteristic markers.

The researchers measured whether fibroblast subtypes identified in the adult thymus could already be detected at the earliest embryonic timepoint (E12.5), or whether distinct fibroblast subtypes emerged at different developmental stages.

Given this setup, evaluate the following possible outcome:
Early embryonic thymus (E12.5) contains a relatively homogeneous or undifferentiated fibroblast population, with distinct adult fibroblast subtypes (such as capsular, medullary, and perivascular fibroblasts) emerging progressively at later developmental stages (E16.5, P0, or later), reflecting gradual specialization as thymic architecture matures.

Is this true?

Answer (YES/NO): YES